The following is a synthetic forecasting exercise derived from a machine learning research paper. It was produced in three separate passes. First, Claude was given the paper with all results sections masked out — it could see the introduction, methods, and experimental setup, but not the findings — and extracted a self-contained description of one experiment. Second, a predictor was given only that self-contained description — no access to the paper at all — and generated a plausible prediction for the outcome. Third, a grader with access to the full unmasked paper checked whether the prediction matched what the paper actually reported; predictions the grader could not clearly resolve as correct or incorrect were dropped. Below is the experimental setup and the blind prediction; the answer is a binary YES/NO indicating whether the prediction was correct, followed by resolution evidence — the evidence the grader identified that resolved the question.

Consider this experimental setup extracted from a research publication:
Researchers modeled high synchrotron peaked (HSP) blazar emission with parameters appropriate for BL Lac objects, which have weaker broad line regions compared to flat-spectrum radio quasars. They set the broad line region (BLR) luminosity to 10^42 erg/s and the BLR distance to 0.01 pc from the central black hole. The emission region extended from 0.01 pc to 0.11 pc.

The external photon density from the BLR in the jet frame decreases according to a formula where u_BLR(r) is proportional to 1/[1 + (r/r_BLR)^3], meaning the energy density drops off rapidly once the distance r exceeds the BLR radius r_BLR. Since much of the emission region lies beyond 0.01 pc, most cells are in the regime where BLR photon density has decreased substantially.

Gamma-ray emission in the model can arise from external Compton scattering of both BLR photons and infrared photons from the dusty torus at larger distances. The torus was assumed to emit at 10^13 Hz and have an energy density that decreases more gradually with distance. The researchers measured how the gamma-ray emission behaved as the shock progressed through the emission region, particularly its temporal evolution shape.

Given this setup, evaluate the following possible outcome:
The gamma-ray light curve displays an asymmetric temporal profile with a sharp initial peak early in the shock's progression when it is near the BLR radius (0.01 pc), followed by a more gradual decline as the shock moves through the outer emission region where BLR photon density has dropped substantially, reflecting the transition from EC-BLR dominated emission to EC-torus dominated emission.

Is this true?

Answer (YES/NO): NO